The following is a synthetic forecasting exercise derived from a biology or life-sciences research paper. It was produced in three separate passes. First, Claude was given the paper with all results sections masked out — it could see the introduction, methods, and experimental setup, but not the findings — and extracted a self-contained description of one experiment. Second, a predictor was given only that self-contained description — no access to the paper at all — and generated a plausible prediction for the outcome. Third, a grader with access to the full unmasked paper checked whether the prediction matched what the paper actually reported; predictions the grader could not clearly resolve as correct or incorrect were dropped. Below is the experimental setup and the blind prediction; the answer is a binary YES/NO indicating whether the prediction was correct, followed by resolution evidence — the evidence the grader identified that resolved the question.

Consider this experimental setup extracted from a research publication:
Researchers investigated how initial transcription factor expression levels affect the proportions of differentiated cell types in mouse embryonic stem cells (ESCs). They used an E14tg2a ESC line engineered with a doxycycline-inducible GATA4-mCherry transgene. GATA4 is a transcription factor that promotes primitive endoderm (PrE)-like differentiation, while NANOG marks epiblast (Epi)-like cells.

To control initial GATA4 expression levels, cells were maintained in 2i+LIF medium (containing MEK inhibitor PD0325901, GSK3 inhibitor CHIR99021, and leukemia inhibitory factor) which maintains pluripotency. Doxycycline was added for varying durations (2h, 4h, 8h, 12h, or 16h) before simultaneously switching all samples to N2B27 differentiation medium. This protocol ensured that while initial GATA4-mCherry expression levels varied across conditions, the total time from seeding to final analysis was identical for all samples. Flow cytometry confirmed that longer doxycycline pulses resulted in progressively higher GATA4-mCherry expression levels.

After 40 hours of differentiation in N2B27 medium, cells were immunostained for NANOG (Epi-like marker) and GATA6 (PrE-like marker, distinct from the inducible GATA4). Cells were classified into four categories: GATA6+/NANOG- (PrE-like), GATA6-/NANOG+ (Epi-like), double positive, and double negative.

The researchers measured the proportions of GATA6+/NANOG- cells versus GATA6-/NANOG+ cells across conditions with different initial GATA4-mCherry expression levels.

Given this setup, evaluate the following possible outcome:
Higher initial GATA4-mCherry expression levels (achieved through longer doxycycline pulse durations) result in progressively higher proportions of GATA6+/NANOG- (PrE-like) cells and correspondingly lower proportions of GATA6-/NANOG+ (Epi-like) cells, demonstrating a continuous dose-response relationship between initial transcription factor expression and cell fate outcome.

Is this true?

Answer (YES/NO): NO